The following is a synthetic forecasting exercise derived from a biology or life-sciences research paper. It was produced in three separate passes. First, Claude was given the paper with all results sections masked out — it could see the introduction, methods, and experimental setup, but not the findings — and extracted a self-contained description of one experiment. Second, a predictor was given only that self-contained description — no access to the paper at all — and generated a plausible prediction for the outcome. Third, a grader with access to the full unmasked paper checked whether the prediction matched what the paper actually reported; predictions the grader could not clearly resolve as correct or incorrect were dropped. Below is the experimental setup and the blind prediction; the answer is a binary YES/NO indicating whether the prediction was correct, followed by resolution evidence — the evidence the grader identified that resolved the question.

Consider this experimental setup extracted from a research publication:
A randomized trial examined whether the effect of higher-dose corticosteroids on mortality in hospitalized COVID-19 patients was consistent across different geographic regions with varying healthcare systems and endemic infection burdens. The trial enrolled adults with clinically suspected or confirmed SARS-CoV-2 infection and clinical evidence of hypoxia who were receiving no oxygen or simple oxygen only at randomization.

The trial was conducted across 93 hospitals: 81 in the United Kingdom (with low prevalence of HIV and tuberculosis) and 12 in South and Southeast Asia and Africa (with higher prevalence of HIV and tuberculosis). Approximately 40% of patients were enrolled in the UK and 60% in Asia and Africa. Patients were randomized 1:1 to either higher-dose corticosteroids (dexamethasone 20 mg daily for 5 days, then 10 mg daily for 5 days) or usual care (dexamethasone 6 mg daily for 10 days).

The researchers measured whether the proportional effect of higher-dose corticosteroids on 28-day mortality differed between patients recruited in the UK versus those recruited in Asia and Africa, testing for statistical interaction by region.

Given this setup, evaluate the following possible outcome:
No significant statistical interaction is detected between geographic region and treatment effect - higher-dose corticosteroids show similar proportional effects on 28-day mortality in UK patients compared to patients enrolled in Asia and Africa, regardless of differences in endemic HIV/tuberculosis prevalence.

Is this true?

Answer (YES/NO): YES